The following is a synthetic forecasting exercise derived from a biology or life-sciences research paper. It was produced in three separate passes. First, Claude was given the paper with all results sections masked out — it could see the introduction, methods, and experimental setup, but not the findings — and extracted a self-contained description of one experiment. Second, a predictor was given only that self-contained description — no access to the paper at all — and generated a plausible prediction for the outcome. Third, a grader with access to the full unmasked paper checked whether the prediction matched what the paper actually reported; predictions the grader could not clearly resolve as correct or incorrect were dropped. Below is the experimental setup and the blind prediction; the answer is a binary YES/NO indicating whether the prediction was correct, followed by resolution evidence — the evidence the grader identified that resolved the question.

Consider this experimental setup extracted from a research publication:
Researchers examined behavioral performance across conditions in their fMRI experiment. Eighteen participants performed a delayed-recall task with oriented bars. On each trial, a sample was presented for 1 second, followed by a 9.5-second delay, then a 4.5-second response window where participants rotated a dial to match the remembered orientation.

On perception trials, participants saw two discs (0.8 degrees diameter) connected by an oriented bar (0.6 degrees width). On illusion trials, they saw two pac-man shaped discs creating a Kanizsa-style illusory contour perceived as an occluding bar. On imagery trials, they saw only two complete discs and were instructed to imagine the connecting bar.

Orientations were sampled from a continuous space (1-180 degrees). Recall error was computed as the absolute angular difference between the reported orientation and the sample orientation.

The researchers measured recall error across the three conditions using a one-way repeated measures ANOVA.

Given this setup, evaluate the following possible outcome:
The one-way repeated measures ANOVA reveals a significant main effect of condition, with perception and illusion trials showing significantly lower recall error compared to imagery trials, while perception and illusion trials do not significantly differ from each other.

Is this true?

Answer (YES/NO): NO